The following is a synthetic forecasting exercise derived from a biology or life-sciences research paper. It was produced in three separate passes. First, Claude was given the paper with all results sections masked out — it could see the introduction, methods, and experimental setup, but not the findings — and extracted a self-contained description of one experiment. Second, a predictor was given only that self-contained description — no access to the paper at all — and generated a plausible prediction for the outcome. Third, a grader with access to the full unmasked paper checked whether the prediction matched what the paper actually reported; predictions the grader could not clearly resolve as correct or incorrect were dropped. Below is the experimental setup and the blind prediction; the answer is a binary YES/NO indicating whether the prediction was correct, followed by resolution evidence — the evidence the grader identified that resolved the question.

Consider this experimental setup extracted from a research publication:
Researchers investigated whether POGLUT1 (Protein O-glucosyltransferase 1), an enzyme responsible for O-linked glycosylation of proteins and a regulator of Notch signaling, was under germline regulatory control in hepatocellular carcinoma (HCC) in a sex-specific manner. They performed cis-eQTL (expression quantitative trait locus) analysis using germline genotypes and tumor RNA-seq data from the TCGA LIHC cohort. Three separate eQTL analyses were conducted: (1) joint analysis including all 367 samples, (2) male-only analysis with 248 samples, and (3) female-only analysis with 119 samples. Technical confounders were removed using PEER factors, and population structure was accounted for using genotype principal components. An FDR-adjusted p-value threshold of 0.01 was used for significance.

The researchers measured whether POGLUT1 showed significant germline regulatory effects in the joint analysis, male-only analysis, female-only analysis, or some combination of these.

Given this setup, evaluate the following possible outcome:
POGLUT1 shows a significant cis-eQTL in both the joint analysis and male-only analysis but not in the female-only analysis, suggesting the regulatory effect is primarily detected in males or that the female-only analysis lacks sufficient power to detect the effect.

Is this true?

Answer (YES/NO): NO